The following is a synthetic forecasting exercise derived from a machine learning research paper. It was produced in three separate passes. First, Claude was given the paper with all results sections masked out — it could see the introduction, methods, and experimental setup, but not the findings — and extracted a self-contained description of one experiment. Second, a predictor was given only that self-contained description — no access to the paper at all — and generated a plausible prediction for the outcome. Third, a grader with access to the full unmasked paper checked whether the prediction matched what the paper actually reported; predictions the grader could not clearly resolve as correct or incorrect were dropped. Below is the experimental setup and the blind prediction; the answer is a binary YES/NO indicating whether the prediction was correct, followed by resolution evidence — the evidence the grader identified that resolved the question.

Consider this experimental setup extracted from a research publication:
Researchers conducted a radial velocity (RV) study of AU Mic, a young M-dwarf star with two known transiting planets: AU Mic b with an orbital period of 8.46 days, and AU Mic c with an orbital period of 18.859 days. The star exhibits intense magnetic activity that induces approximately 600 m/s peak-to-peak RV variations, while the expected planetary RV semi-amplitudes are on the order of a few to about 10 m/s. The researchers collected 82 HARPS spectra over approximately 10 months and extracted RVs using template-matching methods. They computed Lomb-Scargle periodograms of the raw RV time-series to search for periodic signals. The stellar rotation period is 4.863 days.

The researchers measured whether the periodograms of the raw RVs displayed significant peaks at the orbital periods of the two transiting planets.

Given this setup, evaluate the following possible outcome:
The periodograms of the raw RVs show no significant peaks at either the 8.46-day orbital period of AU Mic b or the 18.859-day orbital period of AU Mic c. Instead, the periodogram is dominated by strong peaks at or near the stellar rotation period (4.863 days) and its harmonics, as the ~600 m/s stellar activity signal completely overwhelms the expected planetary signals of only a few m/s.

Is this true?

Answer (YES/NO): YES